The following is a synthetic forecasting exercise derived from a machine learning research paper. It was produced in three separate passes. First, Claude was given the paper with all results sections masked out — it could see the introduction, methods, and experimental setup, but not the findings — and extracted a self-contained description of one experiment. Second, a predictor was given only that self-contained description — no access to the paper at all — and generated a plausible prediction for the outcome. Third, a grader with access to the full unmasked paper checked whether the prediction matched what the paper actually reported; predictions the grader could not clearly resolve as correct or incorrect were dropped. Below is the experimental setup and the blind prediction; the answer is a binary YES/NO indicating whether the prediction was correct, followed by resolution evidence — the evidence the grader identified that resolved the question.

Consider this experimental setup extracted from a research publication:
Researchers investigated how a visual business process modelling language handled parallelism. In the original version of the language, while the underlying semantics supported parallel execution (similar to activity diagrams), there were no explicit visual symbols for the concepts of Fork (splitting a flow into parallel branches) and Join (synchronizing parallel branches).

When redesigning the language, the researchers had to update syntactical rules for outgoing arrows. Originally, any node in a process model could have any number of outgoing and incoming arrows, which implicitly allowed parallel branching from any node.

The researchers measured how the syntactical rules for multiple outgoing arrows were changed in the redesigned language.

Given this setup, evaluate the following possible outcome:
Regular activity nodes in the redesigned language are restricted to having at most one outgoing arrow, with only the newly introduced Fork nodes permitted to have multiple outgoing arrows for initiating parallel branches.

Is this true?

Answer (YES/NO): NO